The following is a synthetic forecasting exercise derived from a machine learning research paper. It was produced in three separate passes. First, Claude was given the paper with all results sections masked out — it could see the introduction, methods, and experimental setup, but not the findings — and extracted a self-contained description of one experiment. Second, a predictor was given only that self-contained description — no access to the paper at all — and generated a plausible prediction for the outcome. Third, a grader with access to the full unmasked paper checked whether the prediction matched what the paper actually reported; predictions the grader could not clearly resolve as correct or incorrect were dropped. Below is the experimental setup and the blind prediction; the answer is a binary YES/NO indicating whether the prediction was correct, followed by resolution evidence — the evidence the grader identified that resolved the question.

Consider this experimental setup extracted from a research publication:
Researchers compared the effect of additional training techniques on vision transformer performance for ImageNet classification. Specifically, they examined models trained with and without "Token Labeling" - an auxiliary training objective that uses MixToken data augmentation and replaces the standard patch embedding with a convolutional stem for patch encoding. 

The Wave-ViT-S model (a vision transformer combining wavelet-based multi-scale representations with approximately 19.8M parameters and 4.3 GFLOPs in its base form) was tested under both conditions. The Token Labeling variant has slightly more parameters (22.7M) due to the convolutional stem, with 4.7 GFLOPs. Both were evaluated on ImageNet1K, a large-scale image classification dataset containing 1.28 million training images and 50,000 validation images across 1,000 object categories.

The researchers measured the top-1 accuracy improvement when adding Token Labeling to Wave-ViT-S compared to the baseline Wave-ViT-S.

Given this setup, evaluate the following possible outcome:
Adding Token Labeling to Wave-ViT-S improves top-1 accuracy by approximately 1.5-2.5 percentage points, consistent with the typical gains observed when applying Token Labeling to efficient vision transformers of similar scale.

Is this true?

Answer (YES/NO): NO